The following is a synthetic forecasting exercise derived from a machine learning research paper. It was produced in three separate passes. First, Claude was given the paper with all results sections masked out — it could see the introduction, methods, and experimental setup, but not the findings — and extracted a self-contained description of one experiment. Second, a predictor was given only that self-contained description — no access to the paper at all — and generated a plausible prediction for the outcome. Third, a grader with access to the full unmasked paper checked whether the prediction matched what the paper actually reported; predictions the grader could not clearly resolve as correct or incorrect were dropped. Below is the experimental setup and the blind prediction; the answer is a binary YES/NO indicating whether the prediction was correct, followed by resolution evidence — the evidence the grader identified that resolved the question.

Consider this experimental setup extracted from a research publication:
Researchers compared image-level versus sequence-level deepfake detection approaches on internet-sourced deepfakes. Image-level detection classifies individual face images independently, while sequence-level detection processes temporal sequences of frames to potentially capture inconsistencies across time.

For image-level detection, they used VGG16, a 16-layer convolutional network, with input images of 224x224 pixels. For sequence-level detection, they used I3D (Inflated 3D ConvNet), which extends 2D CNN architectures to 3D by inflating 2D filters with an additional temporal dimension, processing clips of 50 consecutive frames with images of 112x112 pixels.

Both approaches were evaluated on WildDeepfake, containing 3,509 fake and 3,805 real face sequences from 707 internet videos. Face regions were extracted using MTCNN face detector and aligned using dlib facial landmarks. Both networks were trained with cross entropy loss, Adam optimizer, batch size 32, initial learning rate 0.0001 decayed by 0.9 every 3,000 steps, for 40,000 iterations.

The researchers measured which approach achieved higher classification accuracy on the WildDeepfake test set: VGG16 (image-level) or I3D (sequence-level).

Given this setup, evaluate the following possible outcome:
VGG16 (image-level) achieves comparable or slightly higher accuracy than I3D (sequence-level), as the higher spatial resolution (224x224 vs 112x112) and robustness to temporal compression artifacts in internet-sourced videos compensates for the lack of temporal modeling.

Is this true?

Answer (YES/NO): NO